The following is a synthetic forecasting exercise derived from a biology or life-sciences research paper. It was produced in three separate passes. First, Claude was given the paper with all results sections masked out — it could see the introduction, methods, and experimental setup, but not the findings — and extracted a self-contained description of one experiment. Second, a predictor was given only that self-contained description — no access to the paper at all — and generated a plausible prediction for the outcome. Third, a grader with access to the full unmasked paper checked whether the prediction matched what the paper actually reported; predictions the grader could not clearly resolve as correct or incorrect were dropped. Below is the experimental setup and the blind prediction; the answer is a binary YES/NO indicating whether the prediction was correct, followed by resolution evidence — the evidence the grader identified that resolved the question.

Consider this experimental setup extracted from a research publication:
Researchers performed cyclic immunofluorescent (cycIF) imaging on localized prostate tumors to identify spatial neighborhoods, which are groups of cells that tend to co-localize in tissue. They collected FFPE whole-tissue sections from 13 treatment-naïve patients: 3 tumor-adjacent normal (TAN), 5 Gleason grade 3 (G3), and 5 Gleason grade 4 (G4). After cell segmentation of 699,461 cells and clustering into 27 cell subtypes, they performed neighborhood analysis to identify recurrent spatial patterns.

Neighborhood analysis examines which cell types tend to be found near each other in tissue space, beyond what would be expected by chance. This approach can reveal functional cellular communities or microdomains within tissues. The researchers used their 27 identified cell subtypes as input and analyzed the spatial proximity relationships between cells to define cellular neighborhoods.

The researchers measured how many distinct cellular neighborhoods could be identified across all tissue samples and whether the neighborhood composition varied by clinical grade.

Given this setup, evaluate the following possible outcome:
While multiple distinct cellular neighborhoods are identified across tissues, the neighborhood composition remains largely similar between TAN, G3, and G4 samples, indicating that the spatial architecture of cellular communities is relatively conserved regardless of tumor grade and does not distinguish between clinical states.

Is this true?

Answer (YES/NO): NO